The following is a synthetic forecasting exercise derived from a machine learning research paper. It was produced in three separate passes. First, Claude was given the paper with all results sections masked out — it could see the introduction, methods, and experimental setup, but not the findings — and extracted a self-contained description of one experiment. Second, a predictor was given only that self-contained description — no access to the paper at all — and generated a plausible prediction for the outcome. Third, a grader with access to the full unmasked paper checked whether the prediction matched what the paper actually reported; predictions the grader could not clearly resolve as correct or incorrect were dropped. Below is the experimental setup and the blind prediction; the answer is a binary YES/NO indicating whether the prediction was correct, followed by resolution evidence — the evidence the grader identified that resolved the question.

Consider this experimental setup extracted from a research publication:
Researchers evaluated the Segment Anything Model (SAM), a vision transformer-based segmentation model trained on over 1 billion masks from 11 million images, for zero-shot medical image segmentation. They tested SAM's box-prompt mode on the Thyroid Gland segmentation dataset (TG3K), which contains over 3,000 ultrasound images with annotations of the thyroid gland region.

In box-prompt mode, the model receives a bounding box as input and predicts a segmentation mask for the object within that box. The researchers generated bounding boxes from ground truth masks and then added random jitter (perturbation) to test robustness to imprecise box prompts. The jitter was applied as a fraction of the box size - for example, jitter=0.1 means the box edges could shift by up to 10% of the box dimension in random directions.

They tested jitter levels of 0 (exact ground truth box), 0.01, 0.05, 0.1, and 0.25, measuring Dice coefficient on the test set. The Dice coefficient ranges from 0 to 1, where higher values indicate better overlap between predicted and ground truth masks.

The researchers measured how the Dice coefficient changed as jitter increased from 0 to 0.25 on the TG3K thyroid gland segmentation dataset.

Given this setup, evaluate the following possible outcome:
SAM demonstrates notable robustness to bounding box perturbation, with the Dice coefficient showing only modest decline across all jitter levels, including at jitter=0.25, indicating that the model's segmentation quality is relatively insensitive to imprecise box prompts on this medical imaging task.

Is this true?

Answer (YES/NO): NO